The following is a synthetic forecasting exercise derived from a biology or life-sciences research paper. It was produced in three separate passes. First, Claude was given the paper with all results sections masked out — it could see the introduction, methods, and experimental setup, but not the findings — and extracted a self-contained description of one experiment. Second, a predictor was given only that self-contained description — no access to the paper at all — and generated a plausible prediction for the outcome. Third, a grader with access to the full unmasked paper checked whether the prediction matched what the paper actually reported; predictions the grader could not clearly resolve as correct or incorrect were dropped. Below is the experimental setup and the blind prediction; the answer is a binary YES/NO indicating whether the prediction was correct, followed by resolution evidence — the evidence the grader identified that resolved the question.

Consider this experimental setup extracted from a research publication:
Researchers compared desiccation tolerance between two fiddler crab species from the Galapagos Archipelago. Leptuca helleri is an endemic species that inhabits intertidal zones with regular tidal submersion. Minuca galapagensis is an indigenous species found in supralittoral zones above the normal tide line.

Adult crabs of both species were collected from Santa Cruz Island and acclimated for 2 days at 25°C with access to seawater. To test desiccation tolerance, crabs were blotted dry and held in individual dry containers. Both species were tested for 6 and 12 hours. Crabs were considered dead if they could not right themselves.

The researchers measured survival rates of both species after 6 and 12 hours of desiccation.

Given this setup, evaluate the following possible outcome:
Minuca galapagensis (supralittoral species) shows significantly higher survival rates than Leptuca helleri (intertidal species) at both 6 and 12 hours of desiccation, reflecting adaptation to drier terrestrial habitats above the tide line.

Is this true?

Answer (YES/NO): YES